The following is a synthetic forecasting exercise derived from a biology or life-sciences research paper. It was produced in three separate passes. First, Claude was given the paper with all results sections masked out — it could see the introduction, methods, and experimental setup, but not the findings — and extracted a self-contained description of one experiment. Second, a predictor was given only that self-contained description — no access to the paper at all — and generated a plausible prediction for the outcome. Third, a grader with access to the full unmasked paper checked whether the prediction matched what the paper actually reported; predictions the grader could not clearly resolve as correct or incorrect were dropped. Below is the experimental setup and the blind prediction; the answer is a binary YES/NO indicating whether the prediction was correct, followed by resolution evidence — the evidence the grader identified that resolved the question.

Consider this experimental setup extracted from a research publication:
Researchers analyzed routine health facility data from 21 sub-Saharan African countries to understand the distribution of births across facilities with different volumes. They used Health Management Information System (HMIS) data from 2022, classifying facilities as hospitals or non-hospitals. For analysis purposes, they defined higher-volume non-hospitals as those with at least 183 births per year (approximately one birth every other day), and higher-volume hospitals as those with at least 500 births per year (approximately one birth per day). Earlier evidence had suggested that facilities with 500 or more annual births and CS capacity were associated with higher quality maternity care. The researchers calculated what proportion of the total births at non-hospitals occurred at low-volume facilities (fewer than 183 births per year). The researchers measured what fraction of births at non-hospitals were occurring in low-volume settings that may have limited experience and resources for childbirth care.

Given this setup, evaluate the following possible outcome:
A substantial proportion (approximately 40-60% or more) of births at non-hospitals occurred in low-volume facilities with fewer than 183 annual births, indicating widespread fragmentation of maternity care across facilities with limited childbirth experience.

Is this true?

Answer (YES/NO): NO